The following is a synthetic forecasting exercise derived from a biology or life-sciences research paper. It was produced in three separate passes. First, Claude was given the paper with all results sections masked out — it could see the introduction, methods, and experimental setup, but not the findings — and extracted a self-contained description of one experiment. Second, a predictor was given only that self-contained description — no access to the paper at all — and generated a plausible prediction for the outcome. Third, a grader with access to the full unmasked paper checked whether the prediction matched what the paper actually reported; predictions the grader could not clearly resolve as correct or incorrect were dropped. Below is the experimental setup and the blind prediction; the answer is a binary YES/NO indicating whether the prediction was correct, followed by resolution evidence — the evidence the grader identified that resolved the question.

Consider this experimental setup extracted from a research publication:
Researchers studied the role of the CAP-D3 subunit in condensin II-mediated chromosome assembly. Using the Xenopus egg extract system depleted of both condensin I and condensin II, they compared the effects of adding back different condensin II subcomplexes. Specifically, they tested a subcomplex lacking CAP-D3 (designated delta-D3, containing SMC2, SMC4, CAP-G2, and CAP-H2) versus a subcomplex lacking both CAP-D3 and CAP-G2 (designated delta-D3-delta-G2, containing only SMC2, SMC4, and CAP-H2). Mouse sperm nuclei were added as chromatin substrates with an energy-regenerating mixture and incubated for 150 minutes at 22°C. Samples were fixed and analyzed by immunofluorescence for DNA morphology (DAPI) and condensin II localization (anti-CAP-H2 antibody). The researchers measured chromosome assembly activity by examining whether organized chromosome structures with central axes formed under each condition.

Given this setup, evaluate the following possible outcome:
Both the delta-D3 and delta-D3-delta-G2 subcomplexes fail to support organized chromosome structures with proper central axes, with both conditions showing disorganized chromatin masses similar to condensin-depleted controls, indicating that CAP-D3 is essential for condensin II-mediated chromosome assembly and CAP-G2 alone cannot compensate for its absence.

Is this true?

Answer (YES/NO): YES